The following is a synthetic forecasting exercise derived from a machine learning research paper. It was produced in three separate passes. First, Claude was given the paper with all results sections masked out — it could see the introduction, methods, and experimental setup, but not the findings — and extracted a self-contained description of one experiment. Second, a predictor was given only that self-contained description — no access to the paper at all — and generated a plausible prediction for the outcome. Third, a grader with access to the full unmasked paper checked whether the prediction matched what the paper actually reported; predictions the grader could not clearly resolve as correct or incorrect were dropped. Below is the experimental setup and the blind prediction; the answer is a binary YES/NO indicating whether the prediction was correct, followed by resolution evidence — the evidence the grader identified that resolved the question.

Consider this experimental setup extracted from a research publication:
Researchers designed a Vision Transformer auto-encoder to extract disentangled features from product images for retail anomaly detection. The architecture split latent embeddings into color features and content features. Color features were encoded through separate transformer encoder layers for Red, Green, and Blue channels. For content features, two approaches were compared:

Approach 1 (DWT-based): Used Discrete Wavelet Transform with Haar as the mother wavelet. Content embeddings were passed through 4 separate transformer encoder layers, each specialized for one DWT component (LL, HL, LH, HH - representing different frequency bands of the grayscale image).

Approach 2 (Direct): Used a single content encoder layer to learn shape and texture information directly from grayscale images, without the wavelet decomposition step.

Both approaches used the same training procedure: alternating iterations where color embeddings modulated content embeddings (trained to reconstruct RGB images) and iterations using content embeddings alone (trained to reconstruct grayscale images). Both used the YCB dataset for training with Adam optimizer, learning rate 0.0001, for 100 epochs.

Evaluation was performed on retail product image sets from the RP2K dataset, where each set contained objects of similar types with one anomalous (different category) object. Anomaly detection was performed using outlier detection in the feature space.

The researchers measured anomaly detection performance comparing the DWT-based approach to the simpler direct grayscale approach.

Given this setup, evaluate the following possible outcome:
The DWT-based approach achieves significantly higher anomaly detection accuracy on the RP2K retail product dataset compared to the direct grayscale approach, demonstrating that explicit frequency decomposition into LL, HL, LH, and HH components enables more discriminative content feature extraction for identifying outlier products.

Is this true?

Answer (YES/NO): NO